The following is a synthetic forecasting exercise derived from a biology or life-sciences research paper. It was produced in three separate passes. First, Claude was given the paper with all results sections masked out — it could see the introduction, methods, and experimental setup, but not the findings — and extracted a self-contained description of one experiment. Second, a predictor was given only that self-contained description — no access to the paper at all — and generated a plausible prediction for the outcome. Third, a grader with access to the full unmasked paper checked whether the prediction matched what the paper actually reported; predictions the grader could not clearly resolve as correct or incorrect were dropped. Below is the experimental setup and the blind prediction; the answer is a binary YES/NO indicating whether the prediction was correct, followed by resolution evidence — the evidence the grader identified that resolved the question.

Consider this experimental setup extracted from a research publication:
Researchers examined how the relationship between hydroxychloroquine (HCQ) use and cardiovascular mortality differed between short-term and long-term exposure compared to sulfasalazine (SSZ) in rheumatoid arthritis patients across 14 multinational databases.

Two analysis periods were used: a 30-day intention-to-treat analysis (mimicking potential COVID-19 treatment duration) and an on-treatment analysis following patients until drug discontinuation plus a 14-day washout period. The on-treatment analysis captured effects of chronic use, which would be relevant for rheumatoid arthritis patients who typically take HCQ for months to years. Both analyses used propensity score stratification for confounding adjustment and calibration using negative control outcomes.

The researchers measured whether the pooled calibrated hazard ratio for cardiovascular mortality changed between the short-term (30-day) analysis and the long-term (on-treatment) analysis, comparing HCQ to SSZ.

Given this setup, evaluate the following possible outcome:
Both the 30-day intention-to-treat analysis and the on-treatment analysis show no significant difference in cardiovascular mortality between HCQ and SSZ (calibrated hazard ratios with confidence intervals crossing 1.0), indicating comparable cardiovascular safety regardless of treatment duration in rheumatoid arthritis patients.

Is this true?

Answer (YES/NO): NO